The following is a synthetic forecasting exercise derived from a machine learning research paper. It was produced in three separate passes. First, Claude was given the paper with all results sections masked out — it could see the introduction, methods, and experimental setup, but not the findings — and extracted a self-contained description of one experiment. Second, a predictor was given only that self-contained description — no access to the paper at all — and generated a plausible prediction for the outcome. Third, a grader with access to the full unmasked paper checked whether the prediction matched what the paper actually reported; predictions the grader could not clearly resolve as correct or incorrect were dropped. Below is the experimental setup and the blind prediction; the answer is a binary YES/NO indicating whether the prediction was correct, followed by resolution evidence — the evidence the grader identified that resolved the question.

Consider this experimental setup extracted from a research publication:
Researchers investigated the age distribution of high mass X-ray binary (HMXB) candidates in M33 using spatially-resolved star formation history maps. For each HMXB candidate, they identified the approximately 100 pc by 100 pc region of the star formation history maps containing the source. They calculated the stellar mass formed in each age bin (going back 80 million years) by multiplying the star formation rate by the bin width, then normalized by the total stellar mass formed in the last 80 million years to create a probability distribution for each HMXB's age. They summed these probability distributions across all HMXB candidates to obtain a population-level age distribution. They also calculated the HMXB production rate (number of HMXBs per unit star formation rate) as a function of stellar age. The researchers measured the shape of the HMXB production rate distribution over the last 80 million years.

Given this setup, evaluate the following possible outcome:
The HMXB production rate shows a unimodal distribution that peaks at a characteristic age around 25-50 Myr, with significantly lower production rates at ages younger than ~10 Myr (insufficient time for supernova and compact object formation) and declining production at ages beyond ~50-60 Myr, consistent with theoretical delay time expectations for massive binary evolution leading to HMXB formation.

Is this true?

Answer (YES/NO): NO